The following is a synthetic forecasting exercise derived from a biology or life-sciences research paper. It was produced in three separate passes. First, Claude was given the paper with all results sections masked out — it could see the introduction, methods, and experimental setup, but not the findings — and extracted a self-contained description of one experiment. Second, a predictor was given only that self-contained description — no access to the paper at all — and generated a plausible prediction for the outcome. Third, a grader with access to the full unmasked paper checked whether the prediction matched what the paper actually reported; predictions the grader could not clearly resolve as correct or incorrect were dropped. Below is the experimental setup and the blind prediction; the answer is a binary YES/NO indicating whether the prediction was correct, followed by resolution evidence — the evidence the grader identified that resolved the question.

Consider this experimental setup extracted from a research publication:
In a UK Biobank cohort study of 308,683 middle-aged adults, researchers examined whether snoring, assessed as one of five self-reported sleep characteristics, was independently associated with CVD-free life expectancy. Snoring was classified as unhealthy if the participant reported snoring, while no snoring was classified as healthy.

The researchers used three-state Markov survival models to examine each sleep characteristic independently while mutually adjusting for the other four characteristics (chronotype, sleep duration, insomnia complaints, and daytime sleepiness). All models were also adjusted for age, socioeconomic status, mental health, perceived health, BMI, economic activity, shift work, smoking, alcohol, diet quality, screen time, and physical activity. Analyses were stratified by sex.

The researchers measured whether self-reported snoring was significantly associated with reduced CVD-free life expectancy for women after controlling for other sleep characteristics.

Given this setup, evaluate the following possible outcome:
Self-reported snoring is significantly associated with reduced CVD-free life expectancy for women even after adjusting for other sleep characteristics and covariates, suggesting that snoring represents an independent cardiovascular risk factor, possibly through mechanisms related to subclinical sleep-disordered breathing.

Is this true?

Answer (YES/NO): NO